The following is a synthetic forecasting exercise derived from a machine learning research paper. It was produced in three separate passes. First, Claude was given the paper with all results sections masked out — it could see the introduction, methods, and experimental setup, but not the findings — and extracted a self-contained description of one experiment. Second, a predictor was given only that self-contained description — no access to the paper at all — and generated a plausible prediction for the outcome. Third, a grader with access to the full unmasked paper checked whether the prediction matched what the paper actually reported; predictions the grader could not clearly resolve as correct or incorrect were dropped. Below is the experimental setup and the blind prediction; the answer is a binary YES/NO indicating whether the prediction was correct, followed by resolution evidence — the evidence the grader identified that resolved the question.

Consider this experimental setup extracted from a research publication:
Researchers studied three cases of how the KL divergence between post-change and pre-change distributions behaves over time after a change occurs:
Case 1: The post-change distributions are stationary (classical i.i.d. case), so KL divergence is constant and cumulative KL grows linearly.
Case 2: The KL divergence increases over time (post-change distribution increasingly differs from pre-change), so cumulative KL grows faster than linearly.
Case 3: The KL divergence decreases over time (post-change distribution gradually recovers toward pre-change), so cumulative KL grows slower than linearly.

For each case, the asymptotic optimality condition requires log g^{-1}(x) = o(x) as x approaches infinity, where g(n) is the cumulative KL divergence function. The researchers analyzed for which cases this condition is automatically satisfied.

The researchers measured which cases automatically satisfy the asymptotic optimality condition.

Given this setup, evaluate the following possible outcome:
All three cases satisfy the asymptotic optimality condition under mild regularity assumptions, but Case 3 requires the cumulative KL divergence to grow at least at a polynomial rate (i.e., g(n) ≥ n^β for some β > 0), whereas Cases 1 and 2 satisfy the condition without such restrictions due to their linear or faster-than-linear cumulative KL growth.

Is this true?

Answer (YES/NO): YES